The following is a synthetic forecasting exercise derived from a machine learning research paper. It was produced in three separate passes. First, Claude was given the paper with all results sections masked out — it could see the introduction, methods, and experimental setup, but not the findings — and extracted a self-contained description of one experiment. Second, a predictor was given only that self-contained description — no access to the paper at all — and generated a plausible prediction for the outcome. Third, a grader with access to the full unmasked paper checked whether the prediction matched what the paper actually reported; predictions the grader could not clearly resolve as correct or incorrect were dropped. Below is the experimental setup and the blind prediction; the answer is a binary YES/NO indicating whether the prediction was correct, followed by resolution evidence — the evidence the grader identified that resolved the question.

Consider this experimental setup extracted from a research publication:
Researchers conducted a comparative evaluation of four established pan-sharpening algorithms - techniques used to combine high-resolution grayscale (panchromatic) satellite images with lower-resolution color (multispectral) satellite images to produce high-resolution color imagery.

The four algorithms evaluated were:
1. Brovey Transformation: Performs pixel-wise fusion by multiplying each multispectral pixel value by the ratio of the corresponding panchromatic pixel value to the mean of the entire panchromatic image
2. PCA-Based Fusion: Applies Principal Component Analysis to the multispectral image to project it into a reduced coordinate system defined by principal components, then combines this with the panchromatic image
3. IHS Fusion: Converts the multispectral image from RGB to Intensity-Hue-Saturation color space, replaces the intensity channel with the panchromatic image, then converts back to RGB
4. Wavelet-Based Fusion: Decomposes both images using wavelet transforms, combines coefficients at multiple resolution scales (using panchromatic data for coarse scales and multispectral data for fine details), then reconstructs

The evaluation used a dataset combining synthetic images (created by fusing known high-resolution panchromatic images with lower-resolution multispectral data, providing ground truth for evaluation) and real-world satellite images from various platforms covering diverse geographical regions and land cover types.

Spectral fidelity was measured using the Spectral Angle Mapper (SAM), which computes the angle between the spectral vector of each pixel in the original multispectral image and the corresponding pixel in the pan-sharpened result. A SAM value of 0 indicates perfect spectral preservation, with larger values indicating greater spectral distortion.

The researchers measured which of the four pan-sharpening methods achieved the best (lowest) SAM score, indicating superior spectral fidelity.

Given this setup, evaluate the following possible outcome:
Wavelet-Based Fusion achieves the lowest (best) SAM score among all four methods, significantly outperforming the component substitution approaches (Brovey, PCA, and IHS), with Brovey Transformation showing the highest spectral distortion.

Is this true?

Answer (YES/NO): NO